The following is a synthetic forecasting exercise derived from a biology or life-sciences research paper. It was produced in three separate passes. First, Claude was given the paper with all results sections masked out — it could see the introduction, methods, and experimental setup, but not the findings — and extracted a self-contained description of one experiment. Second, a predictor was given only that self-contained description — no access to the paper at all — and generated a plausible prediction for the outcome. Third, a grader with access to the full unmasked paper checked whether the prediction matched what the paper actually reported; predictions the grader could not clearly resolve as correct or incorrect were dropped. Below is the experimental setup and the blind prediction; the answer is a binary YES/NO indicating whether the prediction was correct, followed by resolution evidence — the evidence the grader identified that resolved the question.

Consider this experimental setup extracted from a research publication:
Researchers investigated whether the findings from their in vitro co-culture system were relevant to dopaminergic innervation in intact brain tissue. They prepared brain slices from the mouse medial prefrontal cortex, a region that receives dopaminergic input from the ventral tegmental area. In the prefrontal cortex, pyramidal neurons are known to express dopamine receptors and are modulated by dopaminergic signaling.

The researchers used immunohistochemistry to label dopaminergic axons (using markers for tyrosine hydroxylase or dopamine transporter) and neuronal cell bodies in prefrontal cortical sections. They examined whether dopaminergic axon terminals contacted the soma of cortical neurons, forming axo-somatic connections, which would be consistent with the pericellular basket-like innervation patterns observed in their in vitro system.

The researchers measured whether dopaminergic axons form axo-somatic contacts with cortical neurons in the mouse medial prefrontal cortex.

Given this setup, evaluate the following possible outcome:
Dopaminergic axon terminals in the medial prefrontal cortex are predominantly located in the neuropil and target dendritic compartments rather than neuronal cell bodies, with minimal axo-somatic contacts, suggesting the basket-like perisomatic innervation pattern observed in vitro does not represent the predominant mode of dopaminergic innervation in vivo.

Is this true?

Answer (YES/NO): NO